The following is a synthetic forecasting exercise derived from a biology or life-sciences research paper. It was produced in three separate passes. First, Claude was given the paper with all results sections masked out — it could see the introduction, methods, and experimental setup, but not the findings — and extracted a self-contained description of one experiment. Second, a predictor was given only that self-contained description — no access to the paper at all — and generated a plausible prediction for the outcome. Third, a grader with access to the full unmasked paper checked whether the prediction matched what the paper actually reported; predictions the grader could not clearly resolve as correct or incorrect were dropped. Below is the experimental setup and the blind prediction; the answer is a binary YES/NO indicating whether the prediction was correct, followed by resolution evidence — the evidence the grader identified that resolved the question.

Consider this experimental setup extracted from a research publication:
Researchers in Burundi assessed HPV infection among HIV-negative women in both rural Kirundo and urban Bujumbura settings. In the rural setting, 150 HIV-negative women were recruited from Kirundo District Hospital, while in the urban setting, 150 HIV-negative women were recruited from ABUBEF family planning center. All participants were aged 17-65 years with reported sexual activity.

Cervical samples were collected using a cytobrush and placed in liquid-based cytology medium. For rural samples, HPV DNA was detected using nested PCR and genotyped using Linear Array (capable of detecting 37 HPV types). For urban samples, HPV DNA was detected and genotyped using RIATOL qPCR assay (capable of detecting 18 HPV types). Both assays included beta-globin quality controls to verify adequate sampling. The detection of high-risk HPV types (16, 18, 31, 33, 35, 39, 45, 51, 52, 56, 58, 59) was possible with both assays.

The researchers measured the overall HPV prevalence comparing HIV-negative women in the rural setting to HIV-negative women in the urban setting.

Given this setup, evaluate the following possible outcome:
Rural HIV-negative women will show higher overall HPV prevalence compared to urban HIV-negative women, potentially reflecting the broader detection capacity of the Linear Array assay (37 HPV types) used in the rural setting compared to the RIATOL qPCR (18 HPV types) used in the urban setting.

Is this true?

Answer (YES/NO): YES